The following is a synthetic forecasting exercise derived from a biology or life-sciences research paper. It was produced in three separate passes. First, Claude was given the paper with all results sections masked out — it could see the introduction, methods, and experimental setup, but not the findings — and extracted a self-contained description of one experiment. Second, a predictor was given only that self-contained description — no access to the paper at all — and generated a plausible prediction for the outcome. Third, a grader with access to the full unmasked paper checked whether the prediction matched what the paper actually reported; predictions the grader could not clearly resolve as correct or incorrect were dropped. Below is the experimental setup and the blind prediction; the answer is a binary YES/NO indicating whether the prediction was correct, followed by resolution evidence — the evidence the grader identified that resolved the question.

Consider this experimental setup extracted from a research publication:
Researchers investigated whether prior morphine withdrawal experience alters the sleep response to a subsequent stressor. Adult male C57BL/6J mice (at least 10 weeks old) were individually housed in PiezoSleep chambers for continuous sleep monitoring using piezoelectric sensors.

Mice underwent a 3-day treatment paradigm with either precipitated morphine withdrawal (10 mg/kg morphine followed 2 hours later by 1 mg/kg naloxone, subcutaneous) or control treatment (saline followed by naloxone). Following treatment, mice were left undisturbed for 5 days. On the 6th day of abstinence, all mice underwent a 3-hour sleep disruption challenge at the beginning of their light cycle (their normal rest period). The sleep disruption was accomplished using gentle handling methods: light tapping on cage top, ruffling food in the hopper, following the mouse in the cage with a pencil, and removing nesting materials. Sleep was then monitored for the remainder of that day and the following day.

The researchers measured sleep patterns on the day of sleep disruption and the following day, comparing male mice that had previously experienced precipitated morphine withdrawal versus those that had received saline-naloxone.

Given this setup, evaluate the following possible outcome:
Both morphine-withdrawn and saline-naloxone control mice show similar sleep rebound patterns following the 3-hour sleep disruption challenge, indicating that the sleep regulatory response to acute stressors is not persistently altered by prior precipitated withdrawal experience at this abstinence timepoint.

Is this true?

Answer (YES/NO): NO